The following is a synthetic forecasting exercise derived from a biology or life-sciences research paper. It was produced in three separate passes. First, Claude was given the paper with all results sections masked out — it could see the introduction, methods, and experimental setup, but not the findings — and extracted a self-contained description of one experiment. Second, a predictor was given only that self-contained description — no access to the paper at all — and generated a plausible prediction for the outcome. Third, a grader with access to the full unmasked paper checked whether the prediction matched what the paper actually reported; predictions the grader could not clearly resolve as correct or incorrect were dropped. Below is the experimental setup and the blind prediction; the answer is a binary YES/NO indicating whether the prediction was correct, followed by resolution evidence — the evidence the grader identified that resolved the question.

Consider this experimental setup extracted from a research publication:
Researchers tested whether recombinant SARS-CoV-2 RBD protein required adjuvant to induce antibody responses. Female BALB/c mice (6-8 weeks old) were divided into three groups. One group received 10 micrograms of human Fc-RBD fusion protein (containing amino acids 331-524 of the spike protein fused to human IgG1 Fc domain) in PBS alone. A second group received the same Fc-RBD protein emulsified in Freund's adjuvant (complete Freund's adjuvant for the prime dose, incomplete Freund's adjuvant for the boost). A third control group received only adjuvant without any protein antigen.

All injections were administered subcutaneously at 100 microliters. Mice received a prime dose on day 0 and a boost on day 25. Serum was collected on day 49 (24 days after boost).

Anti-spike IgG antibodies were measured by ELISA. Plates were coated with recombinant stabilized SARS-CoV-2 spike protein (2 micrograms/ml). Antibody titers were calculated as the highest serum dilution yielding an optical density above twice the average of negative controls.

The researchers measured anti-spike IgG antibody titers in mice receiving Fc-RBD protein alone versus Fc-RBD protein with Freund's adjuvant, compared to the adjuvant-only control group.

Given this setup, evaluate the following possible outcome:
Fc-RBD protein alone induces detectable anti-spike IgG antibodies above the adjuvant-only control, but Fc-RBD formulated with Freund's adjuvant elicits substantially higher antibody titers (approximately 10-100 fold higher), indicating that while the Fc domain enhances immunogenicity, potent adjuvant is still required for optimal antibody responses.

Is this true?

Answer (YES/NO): NO